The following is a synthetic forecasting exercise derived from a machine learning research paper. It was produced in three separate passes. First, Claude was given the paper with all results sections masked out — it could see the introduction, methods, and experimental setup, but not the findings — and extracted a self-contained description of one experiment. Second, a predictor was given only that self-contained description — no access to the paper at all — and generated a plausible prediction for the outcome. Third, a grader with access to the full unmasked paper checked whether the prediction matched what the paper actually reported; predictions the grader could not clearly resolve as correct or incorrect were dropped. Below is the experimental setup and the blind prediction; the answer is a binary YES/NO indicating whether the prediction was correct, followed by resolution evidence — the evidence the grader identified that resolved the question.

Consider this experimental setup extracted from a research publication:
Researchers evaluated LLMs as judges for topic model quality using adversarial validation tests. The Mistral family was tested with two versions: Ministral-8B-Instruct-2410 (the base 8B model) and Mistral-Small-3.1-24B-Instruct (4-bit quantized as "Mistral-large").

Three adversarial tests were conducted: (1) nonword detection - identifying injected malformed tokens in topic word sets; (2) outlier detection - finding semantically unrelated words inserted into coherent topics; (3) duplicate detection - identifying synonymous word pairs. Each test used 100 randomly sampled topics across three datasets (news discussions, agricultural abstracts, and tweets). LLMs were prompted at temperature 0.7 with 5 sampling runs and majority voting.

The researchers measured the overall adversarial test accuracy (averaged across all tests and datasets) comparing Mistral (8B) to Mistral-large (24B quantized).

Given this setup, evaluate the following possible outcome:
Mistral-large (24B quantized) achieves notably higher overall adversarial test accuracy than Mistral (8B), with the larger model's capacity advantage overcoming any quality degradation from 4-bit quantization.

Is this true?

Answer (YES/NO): YES